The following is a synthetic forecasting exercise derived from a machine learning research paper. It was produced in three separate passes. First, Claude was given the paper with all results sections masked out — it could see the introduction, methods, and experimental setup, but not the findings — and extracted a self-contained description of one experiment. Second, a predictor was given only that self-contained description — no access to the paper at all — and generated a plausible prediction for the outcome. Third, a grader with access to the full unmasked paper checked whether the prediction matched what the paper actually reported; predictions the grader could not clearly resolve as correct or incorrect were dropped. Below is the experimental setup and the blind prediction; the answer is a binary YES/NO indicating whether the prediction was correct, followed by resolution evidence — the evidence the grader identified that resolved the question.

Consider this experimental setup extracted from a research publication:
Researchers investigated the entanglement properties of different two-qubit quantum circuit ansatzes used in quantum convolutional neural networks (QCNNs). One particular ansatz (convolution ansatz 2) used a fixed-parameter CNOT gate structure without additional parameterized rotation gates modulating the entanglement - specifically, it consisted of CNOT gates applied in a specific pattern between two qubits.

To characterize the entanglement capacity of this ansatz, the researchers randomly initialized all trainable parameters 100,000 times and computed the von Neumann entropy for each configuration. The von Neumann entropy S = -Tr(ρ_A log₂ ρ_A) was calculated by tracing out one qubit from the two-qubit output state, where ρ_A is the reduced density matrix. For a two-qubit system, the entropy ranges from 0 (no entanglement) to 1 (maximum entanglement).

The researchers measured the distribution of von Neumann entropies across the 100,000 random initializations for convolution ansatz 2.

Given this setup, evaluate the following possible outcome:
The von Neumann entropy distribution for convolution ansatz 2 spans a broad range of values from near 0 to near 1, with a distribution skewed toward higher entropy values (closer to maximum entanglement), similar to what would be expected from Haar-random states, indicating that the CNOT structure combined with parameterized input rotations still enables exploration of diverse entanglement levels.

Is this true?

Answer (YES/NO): NO